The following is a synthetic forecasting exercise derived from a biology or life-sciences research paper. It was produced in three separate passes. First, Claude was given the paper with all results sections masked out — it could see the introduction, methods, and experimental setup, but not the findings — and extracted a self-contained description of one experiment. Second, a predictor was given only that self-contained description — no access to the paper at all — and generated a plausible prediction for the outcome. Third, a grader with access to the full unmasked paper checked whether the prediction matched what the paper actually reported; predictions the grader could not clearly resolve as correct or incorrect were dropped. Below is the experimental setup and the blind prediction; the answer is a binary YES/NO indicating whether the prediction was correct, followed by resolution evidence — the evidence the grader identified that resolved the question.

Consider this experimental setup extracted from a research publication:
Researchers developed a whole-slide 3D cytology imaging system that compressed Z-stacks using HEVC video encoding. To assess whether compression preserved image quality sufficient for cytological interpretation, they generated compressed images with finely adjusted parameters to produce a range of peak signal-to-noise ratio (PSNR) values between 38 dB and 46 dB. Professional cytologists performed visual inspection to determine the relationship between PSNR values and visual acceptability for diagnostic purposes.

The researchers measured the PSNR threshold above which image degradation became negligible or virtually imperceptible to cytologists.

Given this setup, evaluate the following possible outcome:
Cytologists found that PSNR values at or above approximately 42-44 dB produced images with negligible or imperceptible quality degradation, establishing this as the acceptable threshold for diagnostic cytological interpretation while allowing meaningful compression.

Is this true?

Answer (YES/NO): NO